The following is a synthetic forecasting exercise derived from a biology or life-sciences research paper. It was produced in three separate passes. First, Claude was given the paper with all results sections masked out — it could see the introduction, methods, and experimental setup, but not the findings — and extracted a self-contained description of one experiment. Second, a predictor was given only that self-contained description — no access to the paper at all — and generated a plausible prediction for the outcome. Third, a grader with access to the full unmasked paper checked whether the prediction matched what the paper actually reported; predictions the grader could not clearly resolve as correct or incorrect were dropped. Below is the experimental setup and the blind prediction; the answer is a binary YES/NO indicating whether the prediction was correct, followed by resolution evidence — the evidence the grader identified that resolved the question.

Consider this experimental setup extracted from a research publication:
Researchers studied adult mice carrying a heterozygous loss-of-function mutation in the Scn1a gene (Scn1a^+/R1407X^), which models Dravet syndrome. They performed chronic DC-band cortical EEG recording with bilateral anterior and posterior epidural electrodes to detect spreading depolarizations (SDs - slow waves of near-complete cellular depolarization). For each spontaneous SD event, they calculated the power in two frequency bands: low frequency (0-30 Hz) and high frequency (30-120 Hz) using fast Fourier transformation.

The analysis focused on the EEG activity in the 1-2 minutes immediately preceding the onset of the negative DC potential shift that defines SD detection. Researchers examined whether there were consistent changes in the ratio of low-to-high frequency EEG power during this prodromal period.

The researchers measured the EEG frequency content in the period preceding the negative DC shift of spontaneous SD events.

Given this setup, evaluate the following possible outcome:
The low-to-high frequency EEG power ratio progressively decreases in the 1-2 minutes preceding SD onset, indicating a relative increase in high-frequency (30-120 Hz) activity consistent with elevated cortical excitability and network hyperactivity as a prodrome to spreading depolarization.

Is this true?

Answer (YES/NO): YES